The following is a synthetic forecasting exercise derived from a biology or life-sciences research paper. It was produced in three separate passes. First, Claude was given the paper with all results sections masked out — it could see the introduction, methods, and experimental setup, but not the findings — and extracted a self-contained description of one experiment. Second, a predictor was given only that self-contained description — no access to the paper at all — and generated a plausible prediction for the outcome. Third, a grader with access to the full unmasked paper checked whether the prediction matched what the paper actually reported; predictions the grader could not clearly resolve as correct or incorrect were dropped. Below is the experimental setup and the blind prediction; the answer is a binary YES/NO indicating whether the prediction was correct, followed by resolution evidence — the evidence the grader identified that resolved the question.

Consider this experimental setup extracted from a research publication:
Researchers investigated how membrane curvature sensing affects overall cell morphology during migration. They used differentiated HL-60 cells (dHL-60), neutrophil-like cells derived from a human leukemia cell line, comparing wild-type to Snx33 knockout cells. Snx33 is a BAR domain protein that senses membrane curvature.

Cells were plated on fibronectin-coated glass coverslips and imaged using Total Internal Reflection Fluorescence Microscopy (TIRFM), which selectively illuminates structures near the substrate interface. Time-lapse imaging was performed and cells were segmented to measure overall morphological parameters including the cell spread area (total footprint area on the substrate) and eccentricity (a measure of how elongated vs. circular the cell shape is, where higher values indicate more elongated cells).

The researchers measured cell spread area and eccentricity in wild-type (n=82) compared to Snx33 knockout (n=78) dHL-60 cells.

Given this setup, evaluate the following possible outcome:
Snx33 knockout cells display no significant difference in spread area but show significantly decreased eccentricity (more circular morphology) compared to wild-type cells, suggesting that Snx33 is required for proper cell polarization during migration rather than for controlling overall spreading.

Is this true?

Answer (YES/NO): NO